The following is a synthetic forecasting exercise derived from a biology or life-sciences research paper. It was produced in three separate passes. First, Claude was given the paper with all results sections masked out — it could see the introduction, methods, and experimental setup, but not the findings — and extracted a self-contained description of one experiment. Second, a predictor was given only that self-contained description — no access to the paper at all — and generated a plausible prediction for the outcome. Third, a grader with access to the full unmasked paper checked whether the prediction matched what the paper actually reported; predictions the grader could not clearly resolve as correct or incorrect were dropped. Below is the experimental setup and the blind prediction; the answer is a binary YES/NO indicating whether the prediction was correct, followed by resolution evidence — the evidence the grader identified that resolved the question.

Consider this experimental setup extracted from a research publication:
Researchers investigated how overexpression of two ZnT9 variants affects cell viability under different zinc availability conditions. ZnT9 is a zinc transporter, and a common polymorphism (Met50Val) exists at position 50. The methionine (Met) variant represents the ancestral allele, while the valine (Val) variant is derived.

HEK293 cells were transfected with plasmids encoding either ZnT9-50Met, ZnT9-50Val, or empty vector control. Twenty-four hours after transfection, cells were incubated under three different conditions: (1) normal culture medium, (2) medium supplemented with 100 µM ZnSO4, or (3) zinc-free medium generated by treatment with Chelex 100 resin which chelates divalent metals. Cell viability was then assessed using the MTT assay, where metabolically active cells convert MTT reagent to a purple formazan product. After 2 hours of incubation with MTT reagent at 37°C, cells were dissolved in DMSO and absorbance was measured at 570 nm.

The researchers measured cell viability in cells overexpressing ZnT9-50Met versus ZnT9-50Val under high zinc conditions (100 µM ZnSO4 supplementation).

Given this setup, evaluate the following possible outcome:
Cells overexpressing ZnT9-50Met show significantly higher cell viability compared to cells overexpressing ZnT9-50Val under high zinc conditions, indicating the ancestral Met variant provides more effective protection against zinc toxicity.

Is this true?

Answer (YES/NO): NO